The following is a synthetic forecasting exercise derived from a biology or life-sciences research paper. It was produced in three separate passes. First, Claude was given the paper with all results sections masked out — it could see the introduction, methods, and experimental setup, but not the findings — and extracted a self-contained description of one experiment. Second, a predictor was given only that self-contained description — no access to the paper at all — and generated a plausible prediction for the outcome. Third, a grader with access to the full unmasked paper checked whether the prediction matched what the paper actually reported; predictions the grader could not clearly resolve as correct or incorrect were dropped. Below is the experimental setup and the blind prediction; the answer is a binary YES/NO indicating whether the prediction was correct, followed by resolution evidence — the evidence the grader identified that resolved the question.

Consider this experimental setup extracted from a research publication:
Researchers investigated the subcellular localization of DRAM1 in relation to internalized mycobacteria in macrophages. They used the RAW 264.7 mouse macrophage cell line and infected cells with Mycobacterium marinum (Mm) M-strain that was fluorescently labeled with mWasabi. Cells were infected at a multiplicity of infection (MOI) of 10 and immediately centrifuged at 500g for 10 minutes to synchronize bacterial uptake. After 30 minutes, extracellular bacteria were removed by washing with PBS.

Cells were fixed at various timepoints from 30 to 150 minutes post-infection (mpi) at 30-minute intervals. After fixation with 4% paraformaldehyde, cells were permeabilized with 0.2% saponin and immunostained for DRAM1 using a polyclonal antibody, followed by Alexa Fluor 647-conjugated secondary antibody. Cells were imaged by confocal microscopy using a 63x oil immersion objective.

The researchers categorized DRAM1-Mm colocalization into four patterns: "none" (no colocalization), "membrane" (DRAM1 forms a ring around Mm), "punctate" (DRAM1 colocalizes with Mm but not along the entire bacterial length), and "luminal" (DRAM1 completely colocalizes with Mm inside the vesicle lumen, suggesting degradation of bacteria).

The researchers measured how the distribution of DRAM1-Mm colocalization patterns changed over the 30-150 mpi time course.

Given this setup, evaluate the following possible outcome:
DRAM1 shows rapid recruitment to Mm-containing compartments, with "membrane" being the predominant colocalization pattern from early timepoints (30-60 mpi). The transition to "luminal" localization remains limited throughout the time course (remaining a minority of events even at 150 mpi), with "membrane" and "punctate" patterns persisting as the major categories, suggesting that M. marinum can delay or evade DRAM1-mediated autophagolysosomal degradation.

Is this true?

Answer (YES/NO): NO